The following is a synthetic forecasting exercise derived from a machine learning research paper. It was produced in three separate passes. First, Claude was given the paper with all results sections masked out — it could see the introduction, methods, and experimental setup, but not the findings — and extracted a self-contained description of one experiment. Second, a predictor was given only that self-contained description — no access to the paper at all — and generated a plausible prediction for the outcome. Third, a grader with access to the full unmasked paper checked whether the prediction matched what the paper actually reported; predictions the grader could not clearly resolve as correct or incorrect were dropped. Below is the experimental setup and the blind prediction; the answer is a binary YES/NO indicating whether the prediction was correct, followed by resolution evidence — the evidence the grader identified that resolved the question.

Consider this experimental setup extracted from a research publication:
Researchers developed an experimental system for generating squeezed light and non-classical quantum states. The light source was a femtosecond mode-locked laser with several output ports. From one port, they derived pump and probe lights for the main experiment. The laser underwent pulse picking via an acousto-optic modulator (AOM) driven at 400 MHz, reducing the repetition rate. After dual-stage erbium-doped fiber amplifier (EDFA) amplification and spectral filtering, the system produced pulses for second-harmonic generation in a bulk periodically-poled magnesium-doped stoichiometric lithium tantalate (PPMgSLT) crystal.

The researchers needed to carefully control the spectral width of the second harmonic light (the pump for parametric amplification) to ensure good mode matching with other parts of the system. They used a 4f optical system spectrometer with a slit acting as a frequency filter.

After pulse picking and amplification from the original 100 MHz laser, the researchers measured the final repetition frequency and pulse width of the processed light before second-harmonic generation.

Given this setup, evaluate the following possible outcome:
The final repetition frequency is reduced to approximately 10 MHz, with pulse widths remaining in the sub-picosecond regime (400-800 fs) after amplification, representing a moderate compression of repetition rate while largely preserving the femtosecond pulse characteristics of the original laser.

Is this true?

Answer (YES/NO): NO